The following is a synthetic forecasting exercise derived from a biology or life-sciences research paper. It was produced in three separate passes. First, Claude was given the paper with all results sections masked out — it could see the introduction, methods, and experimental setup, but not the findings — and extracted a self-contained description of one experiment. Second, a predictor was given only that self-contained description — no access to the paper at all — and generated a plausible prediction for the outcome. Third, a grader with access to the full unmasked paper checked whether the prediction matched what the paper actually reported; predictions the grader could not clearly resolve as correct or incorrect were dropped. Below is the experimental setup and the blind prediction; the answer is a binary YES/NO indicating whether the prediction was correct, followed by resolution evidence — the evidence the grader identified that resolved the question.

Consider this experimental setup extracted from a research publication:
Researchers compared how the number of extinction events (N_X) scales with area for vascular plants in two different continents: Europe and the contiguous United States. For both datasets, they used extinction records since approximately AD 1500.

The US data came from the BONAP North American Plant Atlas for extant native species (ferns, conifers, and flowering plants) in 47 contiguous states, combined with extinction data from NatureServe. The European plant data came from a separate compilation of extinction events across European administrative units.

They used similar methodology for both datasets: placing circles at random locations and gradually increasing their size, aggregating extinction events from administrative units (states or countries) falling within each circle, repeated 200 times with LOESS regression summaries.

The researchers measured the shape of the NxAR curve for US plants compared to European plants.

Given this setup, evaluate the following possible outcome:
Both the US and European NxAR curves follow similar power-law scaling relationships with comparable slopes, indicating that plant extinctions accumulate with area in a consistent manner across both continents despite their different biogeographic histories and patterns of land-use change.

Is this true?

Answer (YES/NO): NO